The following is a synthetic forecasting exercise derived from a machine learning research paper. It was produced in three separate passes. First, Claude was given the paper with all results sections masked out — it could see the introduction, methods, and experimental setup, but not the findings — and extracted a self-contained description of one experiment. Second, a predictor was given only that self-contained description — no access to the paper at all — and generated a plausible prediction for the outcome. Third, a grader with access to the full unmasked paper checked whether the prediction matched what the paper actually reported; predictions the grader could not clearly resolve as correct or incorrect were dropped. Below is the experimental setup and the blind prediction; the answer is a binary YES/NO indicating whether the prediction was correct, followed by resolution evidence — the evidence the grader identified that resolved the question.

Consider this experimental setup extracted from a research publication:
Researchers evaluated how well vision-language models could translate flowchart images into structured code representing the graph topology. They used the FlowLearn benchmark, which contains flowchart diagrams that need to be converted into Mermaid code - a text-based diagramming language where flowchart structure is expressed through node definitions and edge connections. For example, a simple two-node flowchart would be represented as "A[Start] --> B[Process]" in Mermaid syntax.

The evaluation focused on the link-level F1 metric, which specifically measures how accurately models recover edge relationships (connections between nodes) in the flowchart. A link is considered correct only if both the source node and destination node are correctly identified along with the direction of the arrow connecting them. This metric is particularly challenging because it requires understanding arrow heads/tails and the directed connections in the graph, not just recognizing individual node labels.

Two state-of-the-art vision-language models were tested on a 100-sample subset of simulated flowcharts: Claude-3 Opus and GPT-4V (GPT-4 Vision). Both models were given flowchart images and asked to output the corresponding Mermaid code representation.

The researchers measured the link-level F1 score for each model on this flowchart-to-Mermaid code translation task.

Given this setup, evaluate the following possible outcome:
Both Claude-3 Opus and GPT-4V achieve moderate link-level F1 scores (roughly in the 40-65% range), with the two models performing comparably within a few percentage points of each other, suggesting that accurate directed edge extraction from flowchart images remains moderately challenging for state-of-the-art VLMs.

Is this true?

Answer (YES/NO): NO